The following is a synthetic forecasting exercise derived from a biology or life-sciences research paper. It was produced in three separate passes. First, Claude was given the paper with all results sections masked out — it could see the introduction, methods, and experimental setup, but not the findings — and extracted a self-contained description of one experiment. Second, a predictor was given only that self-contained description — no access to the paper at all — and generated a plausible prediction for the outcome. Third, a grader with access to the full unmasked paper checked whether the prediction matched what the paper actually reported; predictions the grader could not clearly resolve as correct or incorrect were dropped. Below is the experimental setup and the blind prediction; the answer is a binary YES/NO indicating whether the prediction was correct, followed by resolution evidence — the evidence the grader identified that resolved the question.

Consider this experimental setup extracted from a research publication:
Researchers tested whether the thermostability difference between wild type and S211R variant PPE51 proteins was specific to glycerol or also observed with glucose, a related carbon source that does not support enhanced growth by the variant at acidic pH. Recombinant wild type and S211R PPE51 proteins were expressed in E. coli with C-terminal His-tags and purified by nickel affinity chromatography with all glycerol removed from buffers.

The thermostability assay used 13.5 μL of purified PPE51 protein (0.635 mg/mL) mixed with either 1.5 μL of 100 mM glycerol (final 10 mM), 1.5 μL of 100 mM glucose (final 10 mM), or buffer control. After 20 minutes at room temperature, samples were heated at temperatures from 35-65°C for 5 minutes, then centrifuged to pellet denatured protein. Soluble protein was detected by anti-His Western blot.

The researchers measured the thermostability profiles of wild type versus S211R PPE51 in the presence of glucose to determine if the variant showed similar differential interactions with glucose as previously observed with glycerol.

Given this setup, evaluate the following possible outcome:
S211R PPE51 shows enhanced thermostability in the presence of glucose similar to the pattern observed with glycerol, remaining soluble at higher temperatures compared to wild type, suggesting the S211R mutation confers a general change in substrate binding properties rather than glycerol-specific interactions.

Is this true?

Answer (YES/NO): NO